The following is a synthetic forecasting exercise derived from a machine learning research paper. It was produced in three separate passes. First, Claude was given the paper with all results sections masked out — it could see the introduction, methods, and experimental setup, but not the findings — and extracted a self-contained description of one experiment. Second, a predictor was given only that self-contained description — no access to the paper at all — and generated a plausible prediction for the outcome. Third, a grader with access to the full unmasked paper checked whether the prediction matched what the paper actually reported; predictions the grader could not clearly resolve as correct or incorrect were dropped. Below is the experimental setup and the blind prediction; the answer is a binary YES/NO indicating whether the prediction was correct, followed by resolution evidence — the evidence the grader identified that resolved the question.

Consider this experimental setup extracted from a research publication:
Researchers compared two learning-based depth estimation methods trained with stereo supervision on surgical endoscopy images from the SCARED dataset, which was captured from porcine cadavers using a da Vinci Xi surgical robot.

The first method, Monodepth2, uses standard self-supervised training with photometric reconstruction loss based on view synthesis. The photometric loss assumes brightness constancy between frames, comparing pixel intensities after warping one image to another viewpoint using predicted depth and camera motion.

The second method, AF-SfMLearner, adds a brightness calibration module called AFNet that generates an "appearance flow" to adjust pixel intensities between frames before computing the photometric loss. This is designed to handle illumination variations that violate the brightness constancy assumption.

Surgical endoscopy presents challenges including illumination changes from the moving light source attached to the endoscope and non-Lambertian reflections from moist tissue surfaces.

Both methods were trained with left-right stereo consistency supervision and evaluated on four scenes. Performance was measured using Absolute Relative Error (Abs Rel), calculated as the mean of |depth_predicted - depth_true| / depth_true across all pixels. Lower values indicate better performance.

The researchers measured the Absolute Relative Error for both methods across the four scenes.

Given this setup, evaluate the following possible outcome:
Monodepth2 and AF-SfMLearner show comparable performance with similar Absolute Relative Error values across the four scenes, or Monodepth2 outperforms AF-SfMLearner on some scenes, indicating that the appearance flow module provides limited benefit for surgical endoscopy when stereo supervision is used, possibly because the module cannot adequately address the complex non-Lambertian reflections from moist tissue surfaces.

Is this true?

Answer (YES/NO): NO